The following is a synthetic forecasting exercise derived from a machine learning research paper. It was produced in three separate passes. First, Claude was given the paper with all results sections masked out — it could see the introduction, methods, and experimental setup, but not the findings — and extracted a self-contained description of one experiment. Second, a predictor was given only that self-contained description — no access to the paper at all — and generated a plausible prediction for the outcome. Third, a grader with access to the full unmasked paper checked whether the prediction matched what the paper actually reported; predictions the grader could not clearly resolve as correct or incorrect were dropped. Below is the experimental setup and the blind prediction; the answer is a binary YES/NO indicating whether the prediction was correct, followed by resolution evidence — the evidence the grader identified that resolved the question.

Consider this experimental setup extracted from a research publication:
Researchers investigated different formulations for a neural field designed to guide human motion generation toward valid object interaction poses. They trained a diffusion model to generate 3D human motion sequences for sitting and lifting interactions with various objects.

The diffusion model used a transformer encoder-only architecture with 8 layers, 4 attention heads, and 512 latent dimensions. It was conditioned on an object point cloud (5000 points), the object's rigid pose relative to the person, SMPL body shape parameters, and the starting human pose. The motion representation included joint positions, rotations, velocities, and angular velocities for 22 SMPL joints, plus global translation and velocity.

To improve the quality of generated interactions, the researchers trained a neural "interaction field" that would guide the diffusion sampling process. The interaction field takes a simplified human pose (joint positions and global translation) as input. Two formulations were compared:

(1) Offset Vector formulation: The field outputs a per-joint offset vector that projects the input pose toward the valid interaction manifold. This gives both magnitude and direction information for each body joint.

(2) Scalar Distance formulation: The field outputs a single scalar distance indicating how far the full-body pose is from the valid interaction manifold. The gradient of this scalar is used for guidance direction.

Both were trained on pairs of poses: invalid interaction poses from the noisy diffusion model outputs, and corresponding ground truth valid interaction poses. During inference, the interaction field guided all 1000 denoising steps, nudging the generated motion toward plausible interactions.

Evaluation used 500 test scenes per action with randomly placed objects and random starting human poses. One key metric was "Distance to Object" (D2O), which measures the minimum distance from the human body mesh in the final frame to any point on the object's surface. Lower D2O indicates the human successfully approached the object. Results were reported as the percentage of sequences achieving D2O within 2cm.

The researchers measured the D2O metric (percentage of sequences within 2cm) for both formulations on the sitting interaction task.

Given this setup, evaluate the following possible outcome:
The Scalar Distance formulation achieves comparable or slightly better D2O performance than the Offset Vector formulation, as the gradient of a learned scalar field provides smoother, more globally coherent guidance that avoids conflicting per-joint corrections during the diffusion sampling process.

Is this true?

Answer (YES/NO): NO